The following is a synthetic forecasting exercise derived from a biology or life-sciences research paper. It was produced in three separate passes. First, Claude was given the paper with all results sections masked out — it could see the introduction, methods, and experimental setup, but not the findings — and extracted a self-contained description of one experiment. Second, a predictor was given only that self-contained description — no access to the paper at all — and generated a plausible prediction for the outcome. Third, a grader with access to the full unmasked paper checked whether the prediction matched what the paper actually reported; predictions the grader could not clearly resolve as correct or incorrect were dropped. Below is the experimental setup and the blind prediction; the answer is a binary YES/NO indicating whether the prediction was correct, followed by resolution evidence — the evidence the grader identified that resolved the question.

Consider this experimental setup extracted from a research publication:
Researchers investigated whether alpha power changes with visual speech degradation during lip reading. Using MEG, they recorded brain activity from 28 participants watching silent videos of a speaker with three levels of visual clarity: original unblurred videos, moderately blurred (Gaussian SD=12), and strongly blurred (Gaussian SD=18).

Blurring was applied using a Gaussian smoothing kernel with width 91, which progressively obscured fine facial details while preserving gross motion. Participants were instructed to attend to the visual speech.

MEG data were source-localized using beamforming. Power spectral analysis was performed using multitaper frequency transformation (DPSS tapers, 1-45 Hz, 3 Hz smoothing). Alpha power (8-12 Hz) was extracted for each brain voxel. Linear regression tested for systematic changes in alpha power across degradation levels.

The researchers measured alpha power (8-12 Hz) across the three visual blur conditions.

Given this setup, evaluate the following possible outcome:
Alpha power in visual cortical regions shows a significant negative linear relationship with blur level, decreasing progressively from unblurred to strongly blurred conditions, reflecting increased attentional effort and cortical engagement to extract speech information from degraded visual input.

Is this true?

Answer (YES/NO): NO